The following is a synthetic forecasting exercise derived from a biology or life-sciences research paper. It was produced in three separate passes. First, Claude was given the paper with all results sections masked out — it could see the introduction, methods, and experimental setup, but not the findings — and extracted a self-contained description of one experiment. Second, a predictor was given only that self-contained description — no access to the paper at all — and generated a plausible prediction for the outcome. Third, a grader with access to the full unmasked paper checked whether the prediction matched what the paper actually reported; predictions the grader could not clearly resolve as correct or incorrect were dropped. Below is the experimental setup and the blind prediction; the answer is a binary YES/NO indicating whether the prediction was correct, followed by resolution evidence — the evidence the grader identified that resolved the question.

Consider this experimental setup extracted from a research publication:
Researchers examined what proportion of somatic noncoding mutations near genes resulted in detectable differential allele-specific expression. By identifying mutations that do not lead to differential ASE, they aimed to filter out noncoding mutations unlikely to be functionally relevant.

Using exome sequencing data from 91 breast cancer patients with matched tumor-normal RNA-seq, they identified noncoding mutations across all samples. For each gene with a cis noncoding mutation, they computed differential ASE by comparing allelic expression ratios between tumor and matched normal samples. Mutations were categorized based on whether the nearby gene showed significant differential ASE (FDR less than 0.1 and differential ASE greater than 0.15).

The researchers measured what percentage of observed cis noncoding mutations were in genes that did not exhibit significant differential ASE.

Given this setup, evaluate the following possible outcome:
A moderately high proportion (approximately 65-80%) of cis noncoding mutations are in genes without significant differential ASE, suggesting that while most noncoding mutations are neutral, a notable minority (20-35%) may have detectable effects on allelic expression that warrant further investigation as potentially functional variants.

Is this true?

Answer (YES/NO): NO